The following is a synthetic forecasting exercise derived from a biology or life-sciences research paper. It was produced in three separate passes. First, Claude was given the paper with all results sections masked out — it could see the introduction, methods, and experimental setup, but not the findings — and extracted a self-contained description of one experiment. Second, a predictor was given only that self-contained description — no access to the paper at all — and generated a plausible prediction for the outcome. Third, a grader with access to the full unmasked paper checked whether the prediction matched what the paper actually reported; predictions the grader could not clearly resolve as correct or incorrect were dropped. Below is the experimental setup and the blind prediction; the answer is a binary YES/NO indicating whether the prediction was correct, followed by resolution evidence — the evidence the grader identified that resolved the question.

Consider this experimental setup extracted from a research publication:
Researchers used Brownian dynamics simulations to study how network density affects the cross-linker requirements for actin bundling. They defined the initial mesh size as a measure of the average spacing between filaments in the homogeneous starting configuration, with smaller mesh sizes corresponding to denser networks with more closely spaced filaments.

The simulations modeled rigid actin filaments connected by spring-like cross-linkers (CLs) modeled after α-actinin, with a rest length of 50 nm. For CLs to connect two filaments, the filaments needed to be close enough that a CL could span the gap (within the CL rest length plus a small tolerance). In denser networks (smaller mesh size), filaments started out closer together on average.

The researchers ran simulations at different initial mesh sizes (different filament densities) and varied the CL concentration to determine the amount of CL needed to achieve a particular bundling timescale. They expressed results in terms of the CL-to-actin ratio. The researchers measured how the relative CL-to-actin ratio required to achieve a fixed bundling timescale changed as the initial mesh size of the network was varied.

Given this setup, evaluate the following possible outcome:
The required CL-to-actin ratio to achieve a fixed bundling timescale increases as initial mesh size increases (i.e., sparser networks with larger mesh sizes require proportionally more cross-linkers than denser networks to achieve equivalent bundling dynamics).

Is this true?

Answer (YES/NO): YES